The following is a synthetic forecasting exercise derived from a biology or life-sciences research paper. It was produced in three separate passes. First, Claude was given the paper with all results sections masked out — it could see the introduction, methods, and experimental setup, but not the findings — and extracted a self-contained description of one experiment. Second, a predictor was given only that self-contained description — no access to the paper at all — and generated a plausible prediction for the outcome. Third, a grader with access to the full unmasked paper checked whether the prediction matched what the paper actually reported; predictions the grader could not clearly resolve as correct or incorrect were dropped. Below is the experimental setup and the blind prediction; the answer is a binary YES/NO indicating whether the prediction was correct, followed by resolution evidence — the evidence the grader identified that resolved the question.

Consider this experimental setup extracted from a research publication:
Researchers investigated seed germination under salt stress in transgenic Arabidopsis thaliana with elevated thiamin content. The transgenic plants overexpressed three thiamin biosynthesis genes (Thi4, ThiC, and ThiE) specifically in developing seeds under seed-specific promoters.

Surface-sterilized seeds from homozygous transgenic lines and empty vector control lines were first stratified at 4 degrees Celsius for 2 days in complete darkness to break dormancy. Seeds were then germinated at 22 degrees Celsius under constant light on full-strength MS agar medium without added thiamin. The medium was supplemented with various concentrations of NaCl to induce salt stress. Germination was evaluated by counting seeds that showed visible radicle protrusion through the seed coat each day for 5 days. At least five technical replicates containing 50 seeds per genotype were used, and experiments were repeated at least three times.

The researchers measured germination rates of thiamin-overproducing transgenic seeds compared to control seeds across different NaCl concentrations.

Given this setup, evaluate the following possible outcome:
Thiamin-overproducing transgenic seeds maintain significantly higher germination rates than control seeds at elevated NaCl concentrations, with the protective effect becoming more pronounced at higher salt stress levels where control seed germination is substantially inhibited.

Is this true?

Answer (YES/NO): YES